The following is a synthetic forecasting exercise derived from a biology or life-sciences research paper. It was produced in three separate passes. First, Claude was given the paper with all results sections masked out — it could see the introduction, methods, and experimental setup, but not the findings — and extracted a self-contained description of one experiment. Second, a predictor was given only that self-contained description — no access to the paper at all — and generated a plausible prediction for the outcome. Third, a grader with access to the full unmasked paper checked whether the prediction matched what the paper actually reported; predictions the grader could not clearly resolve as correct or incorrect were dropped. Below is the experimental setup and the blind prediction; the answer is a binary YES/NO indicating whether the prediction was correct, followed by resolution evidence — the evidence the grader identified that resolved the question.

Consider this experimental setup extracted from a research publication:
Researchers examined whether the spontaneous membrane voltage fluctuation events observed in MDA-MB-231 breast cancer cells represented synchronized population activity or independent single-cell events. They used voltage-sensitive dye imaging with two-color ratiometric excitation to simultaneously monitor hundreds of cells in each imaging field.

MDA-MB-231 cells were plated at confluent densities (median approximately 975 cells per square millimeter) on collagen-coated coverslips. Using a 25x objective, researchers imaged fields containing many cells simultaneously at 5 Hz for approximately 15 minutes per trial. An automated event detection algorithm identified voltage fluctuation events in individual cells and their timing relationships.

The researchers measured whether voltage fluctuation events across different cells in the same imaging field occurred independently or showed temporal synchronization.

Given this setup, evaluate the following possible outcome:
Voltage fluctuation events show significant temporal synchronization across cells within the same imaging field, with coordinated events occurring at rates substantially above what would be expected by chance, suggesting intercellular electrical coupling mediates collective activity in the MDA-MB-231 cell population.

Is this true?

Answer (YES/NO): YES